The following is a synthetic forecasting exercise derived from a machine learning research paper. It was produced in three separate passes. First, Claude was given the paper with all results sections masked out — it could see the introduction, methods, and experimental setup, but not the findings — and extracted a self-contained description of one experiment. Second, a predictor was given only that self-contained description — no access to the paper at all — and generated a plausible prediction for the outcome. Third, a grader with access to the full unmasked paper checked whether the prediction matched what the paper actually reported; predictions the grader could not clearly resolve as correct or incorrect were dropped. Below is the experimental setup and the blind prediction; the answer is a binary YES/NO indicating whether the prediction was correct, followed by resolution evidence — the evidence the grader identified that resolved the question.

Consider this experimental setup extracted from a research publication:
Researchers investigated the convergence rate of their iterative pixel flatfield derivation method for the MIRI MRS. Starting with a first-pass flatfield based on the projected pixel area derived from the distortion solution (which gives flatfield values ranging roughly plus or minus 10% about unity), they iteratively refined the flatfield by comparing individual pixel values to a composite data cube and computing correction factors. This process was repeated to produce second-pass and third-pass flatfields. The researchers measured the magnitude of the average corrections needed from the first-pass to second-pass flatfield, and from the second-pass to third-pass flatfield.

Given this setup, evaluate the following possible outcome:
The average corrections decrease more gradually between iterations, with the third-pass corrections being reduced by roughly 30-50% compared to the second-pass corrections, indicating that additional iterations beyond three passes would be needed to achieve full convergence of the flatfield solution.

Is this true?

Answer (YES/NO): NO